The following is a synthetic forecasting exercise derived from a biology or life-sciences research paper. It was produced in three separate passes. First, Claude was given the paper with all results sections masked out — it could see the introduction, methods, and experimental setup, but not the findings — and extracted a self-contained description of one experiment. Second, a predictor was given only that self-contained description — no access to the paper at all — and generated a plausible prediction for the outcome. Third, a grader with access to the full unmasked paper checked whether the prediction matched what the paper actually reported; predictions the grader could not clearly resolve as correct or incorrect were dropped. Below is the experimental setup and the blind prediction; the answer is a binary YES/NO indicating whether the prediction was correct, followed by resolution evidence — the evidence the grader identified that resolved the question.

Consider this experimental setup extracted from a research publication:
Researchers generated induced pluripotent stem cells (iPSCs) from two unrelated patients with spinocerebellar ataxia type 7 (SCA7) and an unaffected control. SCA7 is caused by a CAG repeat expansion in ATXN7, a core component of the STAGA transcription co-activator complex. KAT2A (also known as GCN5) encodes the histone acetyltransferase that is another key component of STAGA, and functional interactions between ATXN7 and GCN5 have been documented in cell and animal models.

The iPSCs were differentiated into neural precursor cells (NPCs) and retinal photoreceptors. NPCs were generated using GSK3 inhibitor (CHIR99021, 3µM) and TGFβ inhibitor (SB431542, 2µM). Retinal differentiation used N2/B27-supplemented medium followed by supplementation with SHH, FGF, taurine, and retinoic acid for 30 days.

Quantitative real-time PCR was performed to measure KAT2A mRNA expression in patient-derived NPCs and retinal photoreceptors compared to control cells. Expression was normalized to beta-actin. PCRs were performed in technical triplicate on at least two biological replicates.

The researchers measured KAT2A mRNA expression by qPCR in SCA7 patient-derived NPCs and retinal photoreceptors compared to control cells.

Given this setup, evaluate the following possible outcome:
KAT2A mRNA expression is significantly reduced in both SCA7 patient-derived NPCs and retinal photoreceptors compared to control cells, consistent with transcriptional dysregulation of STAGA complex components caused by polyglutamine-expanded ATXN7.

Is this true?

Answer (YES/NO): YES